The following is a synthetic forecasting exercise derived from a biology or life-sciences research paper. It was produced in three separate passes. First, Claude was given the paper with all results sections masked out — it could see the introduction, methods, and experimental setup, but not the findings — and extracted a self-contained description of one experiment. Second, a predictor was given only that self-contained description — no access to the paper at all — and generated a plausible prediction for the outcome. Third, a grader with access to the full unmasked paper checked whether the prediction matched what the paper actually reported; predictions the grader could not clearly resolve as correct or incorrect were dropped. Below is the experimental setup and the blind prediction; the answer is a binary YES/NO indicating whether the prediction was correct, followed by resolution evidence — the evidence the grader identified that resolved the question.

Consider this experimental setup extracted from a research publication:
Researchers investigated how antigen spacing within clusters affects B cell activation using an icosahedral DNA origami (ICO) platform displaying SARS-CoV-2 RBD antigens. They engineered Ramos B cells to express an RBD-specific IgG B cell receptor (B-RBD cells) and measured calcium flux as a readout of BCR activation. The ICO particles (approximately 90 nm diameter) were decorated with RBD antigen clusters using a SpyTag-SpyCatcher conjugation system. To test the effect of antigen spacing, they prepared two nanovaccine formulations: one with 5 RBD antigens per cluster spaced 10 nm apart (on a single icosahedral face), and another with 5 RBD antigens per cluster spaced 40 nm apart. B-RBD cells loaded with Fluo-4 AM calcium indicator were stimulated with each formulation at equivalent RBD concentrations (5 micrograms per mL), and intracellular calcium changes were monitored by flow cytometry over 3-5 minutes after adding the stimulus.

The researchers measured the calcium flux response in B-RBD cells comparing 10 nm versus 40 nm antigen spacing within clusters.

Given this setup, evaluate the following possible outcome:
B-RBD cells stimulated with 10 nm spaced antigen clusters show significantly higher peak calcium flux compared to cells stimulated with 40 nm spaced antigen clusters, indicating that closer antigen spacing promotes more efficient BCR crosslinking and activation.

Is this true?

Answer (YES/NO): YES